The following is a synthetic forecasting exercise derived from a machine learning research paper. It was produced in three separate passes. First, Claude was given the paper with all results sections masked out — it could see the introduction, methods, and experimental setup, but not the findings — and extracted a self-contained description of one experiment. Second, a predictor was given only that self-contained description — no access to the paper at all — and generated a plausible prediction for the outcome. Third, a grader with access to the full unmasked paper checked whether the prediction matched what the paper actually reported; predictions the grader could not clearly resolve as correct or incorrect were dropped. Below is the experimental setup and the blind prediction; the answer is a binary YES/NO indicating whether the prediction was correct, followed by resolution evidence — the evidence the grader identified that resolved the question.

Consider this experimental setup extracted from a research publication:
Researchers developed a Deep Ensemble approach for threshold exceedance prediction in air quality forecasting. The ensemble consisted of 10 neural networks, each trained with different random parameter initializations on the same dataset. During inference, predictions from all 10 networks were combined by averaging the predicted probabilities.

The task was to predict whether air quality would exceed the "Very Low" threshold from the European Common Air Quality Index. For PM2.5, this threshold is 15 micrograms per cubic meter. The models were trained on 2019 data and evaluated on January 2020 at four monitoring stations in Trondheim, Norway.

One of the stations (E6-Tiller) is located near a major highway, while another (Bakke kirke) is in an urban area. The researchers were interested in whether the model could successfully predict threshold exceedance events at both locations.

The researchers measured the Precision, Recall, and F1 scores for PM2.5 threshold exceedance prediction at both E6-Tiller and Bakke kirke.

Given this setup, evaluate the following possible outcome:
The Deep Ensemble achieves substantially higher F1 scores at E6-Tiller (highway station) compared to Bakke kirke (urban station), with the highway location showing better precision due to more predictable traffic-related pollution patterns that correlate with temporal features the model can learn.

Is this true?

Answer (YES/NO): NO